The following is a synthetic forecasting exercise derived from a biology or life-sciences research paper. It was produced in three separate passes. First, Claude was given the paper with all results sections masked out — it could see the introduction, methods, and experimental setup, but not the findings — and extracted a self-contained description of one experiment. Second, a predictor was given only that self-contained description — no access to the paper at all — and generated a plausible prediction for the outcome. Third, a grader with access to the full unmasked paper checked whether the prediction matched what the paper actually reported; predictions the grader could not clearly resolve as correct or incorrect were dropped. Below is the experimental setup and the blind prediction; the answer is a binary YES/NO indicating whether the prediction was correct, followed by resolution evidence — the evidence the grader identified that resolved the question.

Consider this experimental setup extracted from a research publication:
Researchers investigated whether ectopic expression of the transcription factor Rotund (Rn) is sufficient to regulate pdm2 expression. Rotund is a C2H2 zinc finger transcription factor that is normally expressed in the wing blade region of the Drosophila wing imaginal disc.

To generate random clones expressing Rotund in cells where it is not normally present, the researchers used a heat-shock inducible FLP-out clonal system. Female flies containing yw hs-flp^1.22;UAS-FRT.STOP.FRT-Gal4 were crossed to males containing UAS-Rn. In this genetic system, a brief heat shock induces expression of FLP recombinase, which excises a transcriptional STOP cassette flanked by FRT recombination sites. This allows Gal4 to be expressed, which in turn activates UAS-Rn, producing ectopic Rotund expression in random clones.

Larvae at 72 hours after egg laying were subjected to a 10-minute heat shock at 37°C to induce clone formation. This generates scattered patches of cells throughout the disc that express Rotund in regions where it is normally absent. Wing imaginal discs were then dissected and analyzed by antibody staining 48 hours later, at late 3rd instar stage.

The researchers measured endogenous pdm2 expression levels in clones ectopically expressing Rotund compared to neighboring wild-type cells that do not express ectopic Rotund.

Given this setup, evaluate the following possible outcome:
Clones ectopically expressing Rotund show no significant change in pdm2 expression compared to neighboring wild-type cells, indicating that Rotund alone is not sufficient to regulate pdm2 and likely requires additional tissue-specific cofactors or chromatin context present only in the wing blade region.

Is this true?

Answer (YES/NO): NO